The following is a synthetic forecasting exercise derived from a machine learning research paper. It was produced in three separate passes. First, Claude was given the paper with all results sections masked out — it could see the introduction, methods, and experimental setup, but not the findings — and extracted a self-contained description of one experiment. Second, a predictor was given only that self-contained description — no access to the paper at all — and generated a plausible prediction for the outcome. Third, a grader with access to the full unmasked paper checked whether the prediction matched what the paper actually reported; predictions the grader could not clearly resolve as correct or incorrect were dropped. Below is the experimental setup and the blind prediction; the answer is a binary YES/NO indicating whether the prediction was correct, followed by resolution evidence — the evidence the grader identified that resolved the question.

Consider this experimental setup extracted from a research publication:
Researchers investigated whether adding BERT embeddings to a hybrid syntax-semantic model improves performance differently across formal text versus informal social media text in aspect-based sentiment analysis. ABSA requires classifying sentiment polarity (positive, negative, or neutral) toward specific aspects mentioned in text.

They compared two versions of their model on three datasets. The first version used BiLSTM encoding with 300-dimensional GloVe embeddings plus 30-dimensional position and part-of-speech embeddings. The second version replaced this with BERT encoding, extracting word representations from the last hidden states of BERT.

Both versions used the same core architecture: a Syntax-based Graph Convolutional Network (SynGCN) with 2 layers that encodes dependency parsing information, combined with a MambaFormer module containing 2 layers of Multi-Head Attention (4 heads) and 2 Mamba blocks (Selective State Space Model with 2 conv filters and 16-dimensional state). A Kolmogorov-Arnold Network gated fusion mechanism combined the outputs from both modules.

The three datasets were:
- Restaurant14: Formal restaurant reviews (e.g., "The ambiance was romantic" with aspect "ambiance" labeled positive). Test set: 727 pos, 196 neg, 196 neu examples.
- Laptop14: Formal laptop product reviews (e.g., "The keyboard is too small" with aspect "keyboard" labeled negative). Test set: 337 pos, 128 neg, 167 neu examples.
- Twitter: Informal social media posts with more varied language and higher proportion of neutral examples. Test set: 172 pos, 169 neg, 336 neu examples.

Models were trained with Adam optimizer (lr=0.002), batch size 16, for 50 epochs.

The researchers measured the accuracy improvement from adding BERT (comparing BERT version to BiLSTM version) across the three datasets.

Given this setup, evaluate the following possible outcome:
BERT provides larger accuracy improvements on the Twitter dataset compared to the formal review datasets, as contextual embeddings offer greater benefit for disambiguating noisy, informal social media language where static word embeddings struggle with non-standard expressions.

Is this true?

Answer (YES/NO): NO